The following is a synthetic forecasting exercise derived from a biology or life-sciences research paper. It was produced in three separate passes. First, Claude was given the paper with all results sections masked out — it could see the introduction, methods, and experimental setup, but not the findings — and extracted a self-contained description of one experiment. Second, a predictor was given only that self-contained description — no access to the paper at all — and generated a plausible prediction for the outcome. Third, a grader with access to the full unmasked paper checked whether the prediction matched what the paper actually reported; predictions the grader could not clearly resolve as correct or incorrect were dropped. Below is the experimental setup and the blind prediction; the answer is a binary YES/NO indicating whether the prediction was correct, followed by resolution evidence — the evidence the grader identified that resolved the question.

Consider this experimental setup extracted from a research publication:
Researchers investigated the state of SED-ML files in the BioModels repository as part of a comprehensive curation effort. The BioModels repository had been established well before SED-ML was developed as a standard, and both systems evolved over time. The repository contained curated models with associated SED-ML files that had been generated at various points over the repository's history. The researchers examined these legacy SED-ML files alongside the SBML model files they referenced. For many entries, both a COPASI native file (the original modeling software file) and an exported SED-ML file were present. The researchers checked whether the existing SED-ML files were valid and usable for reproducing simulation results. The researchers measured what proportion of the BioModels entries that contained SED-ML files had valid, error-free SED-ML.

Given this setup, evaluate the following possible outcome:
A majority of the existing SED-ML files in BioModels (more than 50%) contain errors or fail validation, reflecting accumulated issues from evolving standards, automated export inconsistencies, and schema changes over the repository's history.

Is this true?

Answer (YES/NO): YES